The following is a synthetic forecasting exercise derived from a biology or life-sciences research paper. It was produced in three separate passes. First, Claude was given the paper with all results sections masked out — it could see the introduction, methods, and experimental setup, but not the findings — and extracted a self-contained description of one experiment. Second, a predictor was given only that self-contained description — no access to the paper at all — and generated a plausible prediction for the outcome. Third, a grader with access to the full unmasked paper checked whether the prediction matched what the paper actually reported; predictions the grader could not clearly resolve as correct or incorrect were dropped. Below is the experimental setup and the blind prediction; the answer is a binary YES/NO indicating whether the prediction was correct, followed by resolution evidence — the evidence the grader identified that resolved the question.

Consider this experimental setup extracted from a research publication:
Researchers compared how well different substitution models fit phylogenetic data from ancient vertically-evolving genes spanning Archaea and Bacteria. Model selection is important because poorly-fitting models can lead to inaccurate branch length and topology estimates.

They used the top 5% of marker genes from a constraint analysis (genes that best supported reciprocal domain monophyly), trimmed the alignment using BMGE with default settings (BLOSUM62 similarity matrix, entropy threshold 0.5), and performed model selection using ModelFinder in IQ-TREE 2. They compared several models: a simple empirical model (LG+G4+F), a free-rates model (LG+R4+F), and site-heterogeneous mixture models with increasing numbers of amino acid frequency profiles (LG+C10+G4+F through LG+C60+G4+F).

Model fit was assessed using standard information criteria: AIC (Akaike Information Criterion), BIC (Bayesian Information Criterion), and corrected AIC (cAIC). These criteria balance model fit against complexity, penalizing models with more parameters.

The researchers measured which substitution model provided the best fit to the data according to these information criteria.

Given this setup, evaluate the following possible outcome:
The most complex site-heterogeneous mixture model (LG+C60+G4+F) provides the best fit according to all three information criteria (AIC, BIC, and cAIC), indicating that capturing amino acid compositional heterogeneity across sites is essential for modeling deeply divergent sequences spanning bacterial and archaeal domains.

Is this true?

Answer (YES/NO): YES